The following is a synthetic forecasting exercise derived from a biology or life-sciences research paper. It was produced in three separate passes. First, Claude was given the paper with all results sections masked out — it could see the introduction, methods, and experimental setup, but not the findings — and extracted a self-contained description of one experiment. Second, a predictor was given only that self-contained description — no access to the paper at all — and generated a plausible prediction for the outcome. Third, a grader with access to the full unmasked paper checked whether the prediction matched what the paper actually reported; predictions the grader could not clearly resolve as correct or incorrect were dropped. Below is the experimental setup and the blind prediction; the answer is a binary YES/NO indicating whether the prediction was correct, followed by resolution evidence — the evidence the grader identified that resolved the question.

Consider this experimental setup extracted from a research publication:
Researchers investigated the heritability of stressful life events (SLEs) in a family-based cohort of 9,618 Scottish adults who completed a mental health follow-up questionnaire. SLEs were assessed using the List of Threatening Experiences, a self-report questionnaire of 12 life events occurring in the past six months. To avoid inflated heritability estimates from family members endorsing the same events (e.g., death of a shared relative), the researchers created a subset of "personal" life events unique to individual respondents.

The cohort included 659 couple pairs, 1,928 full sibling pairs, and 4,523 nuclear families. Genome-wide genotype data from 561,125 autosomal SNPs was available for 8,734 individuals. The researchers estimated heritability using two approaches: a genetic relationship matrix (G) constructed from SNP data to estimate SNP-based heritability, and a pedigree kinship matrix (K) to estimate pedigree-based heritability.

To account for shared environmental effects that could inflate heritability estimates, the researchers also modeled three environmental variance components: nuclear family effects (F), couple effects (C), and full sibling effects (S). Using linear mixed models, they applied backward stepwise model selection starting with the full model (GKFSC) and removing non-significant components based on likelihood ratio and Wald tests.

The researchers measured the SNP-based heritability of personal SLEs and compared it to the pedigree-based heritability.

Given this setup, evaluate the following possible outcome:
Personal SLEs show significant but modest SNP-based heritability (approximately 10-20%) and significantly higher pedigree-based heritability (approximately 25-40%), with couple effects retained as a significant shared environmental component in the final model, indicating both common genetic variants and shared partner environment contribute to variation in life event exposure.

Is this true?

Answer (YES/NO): NO